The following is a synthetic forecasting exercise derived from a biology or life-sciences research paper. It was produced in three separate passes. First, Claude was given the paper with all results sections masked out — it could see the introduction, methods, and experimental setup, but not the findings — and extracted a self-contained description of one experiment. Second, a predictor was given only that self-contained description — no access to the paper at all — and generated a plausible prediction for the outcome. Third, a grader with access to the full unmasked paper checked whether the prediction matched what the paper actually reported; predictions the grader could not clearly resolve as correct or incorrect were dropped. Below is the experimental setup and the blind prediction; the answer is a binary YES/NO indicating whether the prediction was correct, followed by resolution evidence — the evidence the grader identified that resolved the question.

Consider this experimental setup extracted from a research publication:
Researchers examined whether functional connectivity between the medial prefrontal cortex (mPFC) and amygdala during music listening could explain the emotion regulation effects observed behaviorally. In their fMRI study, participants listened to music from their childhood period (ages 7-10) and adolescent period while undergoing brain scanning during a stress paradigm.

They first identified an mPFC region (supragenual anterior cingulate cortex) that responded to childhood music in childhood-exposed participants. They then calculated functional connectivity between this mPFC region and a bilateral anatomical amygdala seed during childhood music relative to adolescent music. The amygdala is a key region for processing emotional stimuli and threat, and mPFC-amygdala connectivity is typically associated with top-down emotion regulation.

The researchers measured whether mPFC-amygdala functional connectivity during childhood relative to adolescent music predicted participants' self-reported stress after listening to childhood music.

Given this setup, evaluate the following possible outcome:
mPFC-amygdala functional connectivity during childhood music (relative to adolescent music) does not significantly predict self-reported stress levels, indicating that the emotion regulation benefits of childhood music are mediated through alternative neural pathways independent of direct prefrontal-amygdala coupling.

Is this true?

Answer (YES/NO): NO